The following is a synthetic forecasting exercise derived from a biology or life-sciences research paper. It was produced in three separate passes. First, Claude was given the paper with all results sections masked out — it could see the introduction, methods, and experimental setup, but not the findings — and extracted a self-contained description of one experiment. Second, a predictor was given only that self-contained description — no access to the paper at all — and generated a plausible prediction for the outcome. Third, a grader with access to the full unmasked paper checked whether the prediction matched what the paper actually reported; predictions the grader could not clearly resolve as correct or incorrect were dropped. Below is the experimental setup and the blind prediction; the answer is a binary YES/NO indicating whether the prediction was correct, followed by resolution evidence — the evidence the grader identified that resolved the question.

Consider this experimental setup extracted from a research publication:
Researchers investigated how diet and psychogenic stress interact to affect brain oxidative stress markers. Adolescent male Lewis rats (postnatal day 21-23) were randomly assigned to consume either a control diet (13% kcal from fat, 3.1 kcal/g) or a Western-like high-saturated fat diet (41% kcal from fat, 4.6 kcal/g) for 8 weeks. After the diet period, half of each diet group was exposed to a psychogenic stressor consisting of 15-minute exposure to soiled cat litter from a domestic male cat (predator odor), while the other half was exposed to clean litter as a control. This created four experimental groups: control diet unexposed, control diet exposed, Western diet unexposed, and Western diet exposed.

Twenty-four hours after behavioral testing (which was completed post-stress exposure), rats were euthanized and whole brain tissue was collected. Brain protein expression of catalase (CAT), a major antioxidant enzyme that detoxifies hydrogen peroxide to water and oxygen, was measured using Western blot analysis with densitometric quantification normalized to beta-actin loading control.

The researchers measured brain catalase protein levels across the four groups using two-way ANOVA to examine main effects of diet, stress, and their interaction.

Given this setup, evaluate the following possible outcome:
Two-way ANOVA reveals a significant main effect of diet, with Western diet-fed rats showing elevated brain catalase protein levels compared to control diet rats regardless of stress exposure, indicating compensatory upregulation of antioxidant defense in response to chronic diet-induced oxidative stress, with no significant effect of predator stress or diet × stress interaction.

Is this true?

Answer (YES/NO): YES